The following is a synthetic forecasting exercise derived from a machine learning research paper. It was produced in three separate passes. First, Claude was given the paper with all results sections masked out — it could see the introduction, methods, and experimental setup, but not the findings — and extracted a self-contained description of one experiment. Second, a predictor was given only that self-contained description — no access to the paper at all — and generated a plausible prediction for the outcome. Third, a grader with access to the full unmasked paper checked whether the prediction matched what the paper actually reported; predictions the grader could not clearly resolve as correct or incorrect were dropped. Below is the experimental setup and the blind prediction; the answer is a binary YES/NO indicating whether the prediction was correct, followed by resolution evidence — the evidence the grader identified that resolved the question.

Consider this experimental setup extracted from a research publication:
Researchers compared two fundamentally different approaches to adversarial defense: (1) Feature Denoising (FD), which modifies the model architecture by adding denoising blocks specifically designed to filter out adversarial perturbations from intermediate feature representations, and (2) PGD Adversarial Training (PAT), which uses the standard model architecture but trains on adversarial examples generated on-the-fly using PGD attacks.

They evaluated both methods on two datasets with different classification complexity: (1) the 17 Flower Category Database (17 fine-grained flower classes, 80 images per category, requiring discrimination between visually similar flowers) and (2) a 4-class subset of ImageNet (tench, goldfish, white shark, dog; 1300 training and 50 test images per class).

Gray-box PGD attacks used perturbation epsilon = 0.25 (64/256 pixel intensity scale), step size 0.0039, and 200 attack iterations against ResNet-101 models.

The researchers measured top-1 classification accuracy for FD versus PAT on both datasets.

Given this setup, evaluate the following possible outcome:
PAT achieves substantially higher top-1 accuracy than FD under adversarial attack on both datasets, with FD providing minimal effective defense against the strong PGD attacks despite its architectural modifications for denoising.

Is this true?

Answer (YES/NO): NO